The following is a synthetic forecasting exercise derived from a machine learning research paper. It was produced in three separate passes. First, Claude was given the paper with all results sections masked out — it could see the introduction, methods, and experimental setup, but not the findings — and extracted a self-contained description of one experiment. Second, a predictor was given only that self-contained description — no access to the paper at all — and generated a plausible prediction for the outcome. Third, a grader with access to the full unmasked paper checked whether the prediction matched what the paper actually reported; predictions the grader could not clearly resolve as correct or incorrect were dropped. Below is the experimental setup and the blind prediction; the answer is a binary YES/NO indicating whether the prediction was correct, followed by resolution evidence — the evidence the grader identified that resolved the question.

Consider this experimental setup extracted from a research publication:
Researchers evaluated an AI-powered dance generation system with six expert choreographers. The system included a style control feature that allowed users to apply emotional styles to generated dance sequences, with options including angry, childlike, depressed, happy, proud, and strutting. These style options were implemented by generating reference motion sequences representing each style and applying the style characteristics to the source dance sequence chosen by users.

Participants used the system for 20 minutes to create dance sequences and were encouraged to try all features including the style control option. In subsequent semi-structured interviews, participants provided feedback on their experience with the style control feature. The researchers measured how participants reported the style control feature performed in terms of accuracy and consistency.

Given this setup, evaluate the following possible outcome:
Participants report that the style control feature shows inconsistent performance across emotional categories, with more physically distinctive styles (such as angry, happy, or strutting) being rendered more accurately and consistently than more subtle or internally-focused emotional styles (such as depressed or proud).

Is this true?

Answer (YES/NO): NO